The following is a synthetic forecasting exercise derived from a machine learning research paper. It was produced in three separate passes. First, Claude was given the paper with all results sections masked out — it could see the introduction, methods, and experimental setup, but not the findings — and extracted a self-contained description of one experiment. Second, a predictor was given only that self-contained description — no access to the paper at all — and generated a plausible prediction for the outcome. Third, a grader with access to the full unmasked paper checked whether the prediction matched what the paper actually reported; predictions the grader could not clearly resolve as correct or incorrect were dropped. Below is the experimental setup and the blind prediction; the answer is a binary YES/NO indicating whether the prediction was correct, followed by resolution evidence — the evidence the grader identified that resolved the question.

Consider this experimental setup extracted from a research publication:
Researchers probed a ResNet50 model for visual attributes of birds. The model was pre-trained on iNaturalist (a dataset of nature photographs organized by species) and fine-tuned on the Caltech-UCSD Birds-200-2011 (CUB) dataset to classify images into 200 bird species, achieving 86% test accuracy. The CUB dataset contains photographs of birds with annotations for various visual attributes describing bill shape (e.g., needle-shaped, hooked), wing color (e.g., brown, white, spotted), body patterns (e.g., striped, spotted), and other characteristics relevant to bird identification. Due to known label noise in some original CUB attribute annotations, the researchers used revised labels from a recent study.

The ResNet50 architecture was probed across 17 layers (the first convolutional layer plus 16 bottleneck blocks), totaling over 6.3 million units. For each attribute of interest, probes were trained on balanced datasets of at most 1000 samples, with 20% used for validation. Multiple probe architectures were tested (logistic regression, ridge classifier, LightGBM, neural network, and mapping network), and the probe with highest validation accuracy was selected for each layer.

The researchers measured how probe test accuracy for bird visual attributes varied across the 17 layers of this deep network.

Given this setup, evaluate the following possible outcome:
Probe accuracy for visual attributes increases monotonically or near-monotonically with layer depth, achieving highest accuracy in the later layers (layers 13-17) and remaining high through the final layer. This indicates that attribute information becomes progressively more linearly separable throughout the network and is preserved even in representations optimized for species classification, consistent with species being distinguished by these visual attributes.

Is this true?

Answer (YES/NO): YES